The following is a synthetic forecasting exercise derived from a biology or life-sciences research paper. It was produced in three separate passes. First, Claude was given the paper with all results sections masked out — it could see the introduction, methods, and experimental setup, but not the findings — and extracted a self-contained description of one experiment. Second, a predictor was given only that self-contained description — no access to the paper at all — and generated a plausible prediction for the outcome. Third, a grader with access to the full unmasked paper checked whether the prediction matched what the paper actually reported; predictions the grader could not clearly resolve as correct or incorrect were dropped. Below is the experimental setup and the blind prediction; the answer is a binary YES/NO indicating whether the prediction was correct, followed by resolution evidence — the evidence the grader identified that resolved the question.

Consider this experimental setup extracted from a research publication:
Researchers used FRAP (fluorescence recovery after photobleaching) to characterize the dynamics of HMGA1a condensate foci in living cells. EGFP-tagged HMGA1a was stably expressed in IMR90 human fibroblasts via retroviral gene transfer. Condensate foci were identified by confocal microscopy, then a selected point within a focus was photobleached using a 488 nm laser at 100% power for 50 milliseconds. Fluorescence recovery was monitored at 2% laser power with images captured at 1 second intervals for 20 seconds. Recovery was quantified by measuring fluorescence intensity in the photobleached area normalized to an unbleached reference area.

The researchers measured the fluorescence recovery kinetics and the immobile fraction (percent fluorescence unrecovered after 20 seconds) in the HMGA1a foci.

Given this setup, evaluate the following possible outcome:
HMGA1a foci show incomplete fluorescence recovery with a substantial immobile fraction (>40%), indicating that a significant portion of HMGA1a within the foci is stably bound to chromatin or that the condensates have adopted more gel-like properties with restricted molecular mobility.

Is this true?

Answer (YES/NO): NO